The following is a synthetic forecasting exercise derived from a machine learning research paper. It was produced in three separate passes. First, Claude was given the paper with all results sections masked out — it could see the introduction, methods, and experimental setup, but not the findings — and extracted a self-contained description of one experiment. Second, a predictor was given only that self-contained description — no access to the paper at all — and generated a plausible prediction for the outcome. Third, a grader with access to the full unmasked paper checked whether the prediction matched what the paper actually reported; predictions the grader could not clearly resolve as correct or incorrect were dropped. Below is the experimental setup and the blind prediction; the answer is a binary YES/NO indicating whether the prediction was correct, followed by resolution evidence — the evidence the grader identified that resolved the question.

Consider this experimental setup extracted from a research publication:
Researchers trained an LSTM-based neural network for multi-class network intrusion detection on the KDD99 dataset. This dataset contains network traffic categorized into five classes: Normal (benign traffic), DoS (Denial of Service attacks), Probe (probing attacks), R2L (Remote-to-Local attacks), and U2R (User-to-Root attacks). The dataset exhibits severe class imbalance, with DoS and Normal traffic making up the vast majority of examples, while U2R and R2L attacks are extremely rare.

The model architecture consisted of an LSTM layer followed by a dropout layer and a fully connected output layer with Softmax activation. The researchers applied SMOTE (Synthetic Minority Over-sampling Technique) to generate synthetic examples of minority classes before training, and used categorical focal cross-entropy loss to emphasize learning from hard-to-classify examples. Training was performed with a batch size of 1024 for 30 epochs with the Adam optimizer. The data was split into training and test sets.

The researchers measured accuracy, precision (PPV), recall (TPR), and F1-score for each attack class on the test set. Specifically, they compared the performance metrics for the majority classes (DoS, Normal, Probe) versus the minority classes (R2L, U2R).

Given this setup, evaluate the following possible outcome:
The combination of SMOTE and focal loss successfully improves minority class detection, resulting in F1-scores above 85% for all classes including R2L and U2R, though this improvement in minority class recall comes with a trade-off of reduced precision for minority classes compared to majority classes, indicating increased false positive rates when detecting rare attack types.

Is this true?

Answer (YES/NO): NO